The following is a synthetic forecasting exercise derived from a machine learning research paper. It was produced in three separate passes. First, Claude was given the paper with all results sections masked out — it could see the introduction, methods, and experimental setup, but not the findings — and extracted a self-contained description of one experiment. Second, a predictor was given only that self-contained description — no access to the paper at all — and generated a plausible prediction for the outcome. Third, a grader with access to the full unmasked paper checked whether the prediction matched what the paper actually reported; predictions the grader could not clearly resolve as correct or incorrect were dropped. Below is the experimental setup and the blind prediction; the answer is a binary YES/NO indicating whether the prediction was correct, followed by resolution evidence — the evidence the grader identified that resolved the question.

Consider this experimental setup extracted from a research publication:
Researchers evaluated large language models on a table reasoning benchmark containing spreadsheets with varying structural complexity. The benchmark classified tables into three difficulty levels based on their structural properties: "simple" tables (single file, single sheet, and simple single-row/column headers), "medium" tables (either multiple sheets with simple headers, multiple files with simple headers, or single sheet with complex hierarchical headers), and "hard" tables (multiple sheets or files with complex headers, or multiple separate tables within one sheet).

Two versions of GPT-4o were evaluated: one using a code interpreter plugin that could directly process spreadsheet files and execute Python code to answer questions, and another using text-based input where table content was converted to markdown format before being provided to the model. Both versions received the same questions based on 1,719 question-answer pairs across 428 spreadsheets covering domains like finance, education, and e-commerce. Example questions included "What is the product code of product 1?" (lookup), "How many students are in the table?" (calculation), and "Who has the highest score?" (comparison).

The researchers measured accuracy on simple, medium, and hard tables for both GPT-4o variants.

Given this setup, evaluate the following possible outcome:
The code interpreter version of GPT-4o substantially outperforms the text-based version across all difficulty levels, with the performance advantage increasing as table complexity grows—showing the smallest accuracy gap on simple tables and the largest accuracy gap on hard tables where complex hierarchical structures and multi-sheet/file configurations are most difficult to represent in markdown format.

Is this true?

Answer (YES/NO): NO